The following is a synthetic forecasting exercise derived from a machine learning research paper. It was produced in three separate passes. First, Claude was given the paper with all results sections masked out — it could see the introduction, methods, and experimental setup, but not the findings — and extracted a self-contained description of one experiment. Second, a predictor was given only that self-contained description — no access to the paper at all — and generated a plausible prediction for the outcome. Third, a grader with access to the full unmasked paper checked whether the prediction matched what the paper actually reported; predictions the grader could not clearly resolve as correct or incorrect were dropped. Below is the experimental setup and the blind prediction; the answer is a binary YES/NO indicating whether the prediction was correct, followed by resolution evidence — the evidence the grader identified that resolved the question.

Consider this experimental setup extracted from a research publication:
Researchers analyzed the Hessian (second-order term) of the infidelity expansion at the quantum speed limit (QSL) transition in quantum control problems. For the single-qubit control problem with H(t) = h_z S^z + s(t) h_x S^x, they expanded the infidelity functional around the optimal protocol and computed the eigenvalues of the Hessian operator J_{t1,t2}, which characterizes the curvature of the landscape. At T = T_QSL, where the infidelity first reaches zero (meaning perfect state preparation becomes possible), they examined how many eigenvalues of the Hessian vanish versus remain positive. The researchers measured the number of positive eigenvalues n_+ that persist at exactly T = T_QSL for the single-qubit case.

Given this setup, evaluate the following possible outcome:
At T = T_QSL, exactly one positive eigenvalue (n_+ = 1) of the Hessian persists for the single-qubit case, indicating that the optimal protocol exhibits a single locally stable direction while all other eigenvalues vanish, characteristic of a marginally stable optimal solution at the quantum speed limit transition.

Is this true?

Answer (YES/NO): NO